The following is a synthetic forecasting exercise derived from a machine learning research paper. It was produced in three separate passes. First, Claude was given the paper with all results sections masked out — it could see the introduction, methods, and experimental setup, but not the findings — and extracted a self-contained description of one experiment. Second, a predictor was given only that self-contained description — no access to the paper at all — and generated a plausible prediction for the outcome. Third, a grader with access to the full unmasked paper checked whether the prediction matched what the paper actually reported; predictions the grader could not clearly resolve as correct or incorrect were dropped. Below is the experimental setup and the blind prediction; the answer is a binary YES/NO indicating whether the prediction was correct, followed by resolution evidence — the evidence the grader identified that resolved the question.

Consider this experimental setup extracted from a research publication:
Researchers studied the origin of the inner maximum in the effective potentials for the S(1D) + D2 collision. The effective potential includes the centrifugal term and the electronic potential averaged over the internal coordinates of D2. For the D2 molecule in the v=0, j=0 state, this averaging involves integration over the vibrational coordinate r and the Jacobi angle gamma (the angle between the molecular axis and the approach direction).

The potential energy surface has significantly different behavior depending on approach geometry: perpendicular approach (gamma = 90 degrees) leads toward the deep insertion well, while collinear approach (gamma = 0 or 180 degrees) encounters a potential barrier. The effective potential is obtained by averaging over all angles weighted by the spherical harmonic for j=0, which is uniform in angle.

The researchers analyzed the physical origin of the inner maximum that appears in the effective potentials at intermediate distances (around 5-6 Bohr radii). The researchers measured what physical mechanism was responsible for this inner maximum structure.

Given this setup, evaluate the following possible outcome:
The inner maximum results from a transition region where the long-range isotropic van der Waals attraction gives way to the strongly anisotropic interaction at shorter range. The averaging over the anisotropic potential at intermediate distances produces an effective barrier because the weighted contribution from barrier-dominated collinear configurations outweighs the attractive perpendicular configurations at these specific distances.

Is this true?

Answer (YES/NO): NO